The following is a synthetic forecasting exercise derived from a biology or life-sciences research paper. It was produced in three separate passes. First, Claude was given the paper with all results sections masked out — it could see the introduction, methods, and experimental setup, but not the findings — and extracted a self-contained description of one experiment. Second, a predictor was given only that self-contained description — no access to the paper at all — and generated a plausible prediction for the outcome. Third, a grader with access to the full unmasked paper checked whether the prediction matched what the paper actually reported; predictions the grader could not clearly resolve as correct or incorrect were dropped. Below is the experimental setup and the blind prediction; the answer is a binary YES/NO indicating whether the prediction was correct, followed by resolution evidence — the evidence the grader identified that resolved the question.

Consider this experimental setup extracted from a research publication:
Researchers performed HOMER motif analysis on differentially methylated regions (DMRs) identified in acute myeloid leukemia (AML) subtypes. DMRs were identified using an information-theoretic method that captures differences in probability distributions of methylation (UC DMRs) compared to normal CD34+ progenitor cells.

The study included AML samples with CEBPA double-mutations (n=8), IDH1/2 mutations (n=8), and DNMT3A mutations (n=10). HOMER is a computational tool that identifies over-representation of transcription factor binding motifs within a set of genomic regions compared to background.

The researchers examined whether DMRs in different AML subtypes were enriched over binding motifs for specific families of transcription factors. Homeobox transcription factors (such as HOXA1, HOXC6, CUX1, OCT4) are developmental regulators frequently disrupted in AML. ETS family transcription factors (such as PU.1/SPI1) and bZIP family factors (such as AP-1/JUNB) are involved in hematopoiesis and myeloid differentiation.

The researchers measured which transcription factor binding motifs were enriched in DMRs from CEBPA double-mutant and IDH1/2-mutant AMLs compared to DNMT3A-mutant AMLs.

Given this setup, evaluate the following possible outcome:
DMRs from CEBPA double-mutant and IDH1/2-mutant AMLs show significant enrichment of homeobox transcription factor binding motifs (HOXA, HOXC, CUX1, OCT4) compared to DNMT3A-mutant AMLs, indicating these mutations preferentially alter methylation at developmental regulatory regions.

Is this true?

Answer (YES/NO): YES